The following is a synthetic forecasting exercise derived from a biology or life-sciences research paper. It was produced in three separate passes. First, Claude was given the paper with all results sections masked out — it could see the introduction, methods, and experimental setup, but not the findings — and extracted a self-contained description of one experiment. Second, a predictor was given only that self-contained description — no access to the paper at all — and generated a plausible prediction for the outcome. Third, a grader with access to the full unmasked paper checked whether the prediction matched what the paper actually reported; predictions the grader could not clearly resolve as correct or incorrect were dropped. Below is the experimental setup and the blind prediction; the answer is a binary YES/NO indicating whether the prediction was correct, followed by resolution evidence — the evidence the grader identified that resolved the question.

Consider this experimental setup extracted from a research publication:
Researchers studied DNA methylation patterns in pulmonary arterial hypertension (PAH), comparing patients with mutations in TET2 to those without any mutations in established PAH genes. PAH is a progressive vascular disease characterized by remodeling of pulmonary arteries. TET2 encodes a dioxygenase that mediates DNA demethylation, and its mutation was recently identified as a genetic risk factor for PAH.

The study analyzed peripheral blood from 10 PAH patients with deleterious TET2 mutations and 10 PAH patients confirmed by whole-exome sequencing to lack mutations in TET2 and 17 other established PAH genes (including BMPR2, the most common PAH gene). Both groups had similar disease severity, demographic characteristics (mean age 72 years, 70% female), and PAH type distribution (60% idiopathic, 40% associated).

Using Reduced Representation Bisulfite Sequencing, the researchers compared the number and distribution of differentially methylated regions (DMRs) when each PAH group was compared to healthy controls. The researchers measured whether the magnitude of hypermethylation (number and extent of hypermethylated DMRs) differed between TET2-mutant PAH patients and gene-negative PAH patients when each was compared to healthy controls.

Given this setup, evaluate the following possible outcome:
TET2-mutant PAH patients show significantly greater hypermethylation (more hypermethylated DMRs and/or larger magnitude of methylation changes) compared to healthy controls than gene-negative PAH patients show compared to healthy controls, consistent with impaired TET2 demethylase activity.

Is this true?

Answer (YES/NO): YES